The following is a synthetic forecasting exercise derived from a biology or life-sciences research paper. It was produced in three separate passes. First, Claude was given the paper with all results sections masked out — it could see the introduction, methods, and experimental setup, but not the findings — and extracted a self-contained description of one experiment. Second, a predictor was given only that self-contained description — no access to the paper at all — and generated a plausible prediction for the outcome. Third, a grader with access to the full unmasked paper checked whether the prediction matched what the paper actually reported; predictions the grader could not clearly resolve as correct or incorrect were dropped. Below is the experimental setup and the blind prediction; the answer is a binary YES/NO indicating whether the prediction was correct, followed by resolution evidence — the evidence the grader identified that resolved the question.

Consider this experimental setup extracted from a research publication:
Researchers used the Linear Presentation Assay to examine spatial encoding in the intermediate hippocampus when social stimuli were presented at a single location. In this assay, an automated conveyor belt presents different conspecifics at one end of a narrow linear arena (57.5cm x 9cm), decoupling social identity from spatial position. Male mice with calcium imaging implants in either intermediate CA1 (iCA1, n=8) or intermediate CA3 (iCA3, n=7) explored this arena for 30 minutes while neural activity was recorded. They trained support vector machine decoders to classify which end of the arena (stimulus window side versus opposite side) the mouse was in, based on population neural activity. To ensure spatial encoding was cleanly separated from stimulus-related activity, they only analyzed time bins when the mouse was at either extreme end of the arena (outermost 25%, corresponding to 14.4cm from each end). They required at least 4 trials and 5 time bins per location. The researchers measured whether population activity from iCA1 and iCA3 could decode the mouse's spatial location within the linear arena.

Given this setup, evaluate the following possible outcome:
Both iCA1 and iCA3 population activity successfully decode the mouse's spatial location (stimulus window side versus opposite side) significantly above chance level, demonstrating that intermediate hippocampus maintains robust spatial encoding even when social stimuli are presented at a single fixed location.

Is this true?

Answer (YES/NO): YES